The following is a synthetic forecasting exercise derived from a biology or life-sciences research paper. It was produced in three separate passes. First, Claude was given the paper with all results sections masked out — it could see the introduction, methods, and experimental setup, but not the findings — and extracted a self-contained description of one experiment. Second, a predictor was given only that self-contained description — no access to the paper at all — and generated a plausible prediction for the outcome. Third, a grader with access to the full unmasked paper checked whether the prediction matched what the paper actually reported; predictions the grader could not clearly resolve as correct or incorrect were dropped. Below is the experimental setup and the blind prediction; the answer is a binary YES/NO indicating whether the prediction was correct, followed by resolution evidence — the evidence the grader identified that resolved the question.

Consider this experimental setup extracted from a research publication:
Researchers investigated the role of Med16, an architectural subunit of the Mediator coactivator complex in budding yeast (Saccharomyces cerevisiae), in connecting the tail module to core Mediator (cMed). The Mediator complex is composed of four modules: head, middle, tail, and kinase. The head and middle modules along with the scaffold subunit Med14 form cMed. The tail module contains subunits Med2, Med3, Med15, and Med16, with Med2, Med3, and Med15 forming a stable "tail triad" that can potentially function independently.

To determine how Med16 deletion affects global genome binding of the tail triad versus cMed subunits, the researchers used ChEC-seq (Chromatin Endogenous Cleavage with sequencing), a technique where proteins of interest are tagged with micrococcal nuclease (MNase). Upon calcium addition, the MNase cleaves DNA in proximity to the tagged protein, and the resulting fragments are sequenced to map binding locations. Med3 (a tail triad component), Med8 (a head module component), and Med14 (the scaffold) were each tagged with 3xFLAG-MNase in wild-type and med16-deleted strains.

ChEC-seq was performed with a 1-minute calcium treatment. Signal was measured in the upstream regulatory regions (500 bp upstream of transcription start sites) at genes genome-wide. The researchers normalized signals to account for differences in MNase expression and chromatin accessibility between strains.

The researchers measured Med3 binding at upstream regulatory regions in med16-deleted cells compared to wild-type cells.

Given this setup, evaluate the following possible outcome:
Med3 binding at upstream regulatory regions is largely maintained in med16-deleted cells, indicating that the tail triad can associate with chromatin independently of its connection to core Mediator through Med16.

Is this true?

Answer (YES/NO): YES